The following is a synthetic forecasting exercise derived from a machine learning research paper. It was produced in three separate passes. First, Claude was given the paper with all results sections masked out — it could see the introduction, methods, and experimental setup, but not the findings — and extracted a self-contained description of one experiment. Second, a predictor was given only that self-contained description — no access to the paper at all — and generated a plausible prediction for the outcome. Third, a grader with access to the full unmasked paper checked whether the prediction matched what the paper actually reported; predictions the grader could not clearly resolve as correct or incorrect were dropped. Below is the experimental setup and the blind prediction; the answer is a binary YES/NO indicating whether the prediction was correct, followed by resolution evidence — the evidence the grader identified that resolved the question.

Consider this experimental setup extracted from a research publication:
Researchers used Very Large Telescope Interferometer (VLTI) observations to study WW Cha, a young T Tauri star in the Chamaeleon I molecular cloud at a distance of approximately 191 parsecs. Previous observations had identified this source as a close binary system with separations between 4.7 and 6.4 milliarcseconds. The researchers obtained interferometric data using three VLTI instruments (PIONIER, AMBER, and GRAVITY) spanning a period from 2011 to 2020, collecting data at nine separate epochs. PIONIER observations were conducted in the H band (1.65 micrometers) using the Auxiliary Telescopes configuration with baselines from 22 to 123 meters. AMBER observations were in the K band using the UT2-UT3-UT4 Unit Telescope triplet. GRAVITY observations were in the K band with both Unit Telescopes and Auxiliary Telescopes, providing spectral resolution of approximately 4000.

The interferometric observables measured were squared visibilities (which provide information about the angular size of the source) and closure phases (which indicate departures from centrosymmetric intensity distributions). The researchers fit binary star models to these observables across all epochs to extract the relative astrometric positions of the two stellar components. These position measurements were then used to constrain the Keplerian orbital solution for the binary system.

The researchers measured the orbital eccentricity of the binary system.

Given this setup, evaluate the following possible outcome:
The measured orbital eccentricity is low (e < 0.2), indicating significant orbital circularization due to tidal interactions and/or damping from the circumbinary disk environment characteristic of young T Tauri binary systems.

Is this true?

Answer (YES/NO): NO